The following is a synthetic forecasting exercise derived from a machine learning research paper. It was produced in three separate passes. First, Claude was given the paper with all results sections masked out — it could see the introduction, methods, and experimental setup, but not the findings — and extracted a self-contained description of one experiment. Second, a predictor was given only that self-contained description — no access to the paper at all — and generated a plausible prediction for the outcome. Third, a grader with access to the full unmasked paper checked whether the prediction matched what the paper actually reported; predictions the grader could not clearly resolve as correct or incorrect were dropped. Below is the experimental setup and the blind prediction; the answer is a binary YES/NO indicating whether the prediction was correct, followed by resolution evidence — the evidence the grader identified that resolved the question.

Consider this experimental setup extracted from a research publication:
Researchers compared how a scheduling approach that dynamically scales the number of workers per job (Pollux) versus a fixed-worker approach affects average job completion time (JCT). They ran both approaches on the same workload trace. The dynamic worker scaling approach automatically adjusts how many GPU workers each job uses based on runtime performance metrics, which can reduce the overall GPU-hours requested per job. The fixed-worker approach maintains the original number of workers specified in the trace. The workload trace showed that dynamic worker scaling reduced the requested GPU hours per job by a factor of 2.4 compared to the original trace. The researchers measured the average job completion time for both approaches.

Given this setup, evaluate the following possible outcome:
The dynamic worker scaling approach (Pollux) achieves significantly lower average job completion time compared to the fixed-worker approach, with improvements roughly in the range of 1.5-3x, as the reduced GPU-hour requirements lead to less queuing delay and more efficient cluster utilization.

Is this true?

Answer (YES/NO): YES